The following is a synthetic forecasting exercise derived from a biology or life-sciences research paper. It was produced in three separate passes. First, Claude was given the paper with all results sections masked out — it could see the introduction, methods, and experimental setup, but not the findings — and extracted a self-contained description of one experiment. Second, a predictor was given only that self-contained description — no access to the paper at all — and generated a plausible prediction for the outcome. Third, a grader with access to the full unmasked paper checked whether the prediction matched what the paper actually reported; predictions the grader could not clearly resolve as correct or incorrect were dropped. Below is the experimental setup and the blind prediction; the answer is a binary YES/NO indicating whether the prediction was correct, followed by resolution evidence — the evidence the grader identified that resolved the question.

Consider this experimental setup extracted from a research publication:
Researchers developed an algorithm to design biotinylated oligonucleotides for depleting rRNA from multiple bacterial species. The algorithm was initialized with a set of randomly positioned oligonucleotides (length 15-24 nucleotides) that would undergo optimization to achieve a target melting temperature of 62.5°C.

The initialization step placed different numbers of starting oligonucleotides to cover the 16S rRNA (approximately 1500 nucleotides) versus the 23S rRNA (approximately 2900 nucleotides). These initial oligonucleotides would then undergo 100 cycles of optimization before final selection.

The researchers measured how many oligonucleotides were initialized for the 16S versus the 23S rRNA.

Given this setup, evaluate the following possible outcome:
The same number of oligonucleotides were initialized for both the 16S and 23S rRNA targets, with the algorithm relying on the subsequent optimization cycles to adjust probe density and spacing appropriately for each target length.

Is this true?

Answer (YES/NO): NO